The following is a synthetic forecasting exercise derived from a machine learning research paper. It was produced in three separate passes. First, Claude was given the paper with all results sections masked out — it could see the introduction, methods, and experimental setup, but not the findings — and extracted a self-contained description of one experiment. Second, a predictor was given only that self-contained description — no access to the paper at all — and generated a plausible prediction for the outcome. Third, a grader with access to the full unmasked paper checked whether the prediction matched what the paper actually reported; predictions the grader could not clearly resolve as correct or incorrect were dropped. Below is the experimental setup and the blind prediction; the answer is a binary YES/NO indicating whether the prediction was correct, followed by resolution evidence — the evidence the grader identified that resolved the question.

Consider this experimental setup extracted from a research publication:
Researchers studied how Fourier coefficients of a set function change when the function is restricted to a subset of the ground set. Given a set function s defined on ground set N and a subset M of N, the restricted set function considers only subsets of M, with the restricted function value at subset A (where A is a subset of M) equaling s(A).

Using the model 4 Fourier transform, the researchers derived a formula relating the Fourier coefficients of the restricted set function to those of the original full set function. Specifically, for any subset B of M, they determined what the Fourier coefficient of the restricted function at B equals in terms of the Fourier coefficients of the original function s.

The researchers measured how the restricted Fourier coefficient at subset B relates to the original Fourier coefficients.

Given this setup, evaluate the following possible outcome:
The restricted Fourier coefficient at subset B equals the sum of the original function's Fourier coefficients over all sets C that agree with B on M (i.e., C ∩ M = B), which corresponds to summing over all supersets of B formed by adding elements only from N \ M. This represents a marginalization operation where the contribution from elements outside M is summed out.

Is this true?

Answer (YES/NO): YES